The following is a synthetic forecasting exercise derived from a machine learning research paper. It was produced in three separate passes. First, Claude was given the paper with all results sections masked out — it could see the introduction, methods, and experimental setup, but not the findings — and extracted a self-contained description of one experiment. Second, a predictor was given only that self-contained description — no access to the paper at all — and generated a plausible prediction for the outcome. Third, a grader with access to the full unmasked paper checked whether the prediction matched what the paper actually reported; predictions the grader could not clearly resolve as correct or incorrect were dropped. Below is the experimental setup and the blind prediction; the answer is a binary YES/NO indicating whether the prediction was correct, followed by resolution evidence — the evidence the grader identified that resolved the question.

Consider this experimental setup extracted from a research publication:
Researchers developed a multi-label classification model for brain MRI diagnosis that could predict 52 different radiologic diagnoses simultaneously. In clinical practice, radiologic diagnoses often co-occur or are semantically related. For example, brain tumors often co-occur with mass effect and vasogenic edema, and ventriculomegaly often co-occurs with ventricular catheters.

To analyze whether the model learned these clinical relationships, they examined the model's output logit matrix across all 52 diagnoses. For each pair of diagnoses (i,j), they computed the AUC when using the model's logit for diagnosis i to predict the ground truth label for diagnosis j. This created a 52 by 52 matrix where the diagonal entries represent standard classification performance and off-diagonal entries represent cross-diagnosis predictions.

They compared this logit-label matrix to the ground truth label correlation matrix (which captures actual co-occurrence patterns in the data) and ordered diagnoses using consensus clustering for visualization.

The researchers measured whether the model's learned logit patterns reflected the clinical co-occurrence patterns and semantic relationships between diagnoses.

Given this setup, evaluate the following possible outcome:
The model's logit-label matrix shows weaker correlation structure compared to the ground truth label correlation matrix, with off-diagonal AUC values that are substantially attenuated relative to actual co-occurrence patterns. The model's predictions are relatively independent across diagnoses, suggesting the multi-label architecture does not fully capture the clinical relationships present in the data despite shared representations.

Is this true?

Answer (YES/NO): NO